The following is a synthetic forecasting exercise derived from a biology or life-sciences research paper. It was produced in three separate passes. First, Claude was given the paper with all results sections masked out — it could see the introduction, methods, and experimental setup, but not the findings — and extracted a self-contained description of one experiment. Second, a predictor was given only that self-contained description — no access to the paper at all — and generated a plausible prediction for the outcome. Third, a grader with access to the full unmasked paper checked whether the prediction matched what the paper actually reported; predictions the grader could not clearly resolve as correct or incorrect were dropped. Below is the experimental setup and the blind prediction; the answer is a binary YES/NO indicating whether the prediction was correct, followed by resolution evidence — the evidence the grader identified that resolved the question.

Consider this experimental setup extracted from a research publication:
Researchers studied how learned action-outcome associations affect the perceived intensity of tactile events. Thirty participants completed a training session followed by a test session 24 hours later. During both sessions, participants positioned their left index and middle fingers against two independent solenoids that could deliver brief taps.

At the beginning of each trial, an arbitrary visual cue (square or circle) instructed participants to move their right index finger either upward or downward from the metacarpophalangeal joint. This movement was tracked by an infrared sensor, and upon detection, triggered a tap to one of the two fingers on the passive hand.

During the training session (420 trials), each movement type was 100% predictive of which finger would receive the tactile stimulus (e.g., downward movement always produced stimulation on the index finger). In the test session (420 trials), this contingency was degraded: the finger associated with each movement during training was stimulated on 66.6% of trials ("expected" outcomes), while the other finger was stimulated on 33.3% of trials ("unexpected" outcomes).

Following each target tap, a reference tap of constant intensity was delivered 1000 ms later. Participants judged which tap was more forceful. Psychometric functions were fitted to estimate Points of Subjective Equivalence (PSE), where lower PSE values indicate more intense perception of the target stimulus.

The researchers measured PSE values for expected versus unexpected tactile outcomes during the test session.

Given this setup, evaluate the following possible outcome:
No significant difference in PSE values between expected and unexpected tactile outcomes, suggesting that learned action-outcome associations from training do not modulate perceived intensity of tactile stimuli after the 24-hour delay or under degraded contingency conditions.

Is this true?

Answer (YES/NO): NO